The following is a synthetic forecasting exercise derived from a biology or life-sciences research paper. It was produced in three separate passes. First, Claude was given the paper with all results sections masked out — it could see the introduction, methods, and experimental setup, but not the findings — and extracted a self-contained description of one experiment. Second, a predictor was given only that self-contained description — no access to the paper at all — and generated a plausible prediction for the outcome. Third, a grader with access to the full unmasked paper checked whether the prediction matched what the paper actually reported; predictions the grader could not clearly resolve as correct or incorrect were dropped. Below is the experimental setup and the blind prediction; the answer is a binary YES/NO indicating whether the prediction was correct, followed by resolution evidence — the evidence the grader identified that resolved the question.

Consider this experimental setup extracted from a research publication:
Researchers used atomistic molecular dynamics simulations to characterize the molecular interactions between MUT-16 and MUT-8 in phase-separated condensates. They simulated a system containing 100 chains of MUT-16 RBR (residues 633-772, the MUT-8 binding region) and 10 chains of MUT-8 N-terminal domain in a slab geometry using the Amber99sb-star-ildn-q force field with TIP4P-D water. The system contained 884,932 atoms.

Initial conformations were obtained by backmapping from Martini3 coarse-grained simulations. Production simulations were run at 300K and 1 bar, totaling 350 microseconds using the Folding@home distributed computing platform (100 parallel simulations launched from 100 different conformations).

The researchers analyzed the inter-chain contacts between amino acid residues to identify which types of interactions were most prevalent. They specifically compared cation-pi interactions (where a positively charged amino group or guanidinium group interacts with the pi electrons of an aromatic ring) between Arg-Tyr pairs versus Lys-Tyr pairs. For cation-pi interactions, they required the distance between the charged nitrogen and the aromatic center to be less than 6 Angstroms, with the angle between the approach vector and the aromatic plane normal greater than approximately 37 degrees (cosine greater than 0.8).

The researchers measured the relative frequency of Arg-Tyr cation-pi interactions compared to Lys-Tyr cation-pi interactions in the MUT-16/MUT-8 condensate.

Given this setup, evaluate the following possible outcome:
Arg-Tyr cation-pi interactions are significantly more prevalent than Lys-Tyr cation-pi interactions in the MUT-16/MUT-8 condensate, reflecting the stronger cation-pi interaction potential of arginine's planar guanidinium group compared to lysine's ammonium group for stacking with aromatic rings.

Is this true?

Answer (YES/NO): YES